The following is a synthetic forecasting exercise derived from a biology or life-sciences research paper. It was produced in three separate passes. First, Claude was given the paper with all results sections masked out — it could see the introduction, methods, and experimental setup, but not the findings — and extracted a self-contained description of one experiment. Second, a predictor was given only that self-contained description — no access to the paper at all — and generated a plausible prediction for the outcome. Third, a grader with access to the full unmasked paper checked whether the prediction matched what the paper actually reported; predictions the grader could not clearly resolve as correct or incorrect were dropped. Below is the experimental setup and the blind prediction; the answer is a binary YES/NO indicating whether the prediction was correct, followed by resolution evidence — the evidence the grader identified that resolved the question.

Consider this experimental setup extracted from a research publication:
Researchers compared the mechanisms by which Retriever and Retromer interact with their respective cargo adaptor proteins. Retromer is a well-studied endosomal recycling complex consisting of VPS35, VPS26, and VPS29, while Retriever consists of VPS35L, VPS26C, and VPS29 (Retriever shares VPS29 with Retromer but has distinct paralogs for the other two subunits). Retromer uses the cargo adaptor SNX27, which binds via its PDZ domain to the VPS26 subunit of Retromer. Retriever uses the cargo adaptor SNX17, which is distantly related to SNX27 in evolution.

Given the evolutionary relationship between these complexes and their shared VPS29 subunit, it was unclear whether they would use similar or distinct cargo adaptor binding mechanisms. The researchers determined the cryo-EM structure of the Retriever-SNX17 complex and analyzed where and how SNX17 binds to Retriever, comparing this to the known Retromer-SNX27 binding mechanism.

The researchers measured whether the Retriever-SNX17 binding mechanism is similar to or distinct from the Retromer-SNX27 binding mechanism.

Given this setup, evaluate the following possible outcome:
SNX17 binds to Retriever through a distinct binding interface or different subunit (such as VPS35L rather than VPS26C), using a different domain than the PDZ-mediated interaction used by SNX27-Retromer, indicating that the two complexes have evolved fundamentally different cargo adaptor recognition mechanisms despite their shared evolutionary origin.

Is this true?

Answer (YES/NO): YES